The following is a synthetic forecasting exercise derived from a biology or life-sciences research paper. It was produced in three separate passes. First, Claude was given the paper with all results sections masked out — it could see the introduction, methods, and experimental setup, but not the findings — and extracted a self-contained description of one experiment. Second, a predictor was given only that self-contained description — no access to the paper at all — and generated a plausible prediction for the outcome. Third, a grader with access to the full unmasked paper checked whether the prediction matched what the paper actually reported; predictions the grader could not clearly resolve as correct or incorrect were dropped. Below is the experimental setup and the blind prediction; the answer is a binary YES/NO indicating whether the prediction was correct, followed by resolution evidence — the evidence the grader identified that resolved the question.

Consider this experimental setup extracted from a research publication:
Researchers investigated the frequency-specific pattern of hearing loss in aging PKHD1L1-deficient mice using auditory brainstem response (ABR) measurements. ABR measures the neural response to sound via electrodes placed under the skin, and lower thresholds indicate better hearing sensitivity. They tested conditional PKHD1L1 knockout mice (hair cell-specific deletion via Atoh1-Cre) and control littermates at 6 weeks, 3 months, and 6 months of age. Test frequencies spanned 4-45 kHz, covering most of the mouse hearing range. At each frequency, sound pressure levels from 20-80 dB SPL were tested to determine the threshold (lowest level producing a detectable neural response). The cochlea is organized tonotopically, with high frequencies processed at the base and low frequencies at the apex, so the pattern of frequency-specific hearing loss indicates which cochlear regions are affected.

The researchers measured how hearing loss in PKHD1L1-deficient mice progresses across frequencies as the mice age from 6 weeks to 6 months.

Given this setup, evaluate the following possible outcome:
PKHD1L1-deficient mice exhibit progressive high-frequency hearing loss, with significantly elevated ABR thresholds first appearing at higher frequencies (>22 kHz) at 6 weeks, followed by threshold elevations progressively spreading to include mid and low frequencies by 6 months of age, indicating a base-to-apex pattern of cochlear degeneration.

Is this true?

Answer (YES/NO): NO